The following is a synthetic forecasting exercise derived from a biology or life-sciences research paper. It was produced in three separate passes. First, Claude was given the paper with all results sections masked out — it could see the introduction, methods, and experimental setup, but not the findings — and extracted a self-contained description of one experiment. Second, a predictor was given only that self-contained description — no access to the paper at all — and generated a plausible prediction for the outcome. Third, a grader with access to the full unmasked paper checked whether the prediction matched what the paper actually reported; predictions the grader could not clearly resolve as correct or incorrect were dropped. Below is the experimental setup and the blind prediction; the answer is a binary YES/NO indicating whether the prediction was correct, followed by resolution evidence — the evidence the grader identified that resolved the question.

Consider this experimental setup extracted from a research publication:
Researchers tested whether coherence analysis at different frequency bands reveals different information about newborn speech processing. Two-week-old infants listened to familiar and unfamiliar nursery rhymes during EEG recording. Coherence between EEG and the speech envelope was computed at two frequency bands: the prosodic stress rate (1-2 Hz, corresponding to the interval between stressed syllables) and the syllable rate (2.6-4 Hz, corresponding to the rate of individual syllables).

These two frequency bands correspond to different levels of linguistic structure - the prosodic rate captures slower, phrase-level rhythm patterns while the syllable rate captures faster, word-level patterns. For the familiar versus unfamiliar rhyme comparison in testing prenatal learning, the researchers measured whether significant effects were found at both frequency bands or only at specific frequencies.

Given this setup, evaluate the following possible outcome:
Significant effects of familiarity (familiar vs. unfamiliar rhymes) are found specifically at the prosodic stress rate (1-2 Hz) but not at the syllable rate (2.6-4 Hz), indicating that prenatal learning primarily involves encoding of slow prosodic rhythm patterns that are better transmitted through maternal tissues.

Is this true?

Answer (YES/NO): YES